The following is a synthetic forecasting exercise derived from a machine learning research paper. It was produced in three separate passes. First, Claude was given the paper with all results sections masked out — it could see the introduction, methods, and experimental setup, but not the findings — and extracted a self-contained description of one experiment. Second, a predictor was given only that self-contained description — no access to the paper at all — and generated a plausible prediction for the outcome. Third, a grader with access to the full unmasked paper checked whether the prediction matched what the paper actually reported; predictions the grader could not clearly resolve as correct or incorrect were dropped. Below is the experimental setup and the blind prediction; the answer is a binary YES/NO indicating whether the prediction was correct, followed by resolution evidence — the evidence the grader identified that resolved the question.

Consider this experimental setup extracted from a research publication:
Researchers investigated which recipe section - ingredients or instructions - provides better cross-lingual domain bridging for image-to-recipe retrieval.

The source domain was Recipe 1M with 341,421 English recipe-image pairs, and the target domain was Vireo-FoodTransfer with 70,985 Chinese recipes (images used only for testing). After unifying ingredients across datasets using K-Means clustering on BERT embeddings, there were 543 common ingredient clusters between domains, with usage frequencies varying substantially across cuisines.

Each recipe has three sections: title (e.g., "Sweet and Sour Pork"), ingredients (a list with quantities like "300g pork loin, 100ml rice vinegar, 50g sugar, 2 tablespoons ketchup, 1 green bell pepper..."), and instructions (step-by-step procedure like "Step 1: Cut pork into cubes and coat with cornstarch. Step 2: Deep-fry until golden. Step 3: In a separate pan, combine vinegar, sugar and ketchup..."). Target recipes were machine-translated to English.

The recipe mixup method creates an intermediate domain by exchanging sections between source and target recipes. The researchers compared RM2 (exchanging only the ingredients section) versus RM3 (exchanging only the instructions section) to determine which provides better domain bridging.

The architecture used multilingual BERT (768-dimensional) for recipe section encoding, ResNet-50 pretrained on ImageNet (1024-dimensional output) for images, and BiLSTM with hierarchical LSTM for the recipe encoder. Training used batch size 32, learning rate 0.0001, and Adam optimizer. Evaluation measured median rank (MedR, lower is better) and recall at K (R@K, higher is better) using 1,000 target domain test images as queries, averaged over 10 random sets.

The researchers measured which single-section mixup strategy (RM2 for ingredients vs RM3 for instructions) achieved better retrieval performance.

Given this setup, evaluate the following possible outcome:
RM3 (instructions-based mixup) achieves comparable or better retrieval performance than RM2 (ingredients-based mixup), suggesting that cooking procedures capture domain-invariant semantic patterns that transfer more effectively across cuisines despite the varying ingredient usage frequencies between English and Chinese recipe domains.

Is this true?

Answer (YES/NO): NO